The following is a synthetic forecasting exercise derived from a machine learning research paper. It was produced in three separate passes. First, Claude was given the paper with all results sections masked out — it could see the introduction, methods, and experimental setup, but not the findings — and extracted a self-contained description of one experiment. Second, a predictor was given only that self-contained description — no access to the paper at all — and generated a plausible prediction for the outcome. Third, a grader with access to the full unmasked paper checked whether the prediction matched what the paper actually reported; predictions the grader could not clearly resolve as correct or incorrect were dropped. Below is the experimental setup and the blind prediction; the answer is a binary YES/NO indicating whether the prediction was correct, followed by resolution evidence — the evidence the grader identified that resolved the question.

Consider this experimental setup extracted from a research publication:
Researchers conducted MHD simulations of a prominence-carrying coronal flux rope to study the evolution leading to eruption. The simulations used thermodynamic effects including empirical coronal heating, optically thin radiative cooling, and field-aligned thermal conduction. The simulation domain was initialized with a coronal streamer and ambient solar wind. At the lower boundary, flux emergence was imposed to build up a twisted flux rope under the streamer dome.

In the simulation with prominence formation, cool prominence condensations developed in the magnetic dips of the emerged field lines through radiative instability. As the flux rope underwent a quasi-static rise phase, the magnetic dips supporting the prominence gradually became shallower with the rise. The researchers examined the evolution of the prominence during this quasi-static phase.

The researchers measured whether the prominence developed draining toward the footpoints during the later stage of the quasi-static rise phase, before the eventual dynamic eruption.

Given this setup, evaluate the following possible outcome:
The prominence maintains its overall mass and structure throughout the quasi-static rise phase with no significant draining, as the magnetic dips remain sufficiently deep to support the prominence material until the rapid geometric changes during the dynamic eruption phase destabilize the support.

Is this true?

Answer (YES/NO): NO